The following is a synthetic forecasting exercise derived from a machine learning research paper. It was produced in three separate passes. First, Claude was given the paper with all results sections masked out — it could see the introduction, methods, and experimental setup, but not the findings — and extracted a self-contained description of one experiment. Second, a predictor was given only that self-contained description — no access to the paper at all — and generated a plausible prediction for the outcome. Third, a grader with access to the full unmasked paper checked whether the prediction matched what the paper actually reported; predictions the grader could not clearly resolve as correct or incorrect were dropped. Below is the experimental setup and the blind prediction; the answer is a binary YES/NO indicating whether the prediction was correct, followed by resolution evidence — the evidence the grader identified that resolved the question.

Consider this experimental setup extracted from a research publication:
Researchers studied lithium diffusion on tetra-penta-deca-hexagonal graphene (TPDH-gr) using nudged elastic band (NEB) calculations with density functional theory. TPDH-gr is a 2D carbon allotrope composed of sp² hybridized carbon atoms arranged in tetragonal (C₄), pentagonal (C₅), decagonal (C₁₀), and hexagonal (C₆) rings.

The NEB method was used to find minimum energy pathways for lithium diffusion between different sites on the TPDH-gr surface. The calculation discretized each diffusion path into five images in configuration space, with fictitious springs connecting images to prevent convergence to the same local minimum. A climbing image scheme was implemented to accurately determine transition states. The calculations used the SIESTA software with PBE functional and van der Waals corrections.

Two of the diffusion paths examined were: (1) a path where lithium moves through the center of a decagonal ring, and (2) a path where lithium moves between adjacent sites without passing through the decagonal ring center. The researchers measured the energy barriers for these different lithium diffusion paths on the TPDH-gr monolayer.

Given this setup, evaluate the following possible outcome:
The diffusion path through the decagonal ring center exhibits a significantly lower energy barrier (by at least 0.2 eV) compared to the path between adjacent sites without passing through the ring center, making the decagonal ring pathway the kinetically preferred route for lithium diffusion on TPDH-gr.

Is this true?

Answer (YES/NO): NO